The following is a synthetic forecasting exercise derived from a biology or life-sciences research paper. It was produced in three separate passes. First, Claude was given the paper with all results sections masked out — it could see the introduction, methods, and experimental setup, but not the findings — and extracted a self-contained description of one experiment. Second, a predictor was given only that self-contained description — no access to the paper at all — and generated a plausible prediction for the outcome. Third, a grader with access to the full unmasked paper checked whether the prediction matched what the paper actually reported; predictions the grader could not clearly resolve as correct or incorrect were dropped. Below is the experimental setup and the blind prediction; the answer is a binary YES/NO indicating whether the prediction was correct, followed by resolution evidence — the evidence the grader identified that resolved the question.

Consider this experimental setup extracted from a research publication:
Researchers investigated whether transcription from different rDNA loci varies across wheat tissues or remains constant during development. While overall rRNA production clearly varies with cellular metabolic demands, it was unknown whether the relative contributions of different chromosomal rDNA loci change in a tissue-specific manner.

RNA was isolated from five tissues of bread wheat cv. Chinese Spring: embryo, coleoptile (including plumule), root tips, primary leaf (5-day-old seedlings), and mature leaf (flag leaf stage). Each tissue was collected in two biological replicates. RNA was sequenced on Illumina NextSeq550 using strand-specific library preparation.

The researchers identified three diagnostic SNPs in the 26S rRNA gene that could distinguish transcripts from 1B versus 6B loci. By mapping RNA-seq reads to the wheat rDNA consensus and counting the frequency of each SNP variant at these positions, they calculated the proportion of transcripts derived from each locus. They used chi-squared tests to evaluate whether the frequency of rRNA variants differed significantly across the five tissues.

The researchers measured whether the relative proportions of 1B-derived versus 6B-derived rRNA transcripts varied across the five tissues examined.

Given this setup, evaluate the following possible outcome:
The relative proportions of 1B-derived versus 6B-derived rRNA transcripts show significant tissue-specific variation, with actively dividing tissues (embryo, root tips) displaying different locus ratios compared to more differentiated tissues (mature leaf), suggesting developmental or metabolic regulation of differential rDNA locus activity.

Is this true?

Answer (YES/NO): YES